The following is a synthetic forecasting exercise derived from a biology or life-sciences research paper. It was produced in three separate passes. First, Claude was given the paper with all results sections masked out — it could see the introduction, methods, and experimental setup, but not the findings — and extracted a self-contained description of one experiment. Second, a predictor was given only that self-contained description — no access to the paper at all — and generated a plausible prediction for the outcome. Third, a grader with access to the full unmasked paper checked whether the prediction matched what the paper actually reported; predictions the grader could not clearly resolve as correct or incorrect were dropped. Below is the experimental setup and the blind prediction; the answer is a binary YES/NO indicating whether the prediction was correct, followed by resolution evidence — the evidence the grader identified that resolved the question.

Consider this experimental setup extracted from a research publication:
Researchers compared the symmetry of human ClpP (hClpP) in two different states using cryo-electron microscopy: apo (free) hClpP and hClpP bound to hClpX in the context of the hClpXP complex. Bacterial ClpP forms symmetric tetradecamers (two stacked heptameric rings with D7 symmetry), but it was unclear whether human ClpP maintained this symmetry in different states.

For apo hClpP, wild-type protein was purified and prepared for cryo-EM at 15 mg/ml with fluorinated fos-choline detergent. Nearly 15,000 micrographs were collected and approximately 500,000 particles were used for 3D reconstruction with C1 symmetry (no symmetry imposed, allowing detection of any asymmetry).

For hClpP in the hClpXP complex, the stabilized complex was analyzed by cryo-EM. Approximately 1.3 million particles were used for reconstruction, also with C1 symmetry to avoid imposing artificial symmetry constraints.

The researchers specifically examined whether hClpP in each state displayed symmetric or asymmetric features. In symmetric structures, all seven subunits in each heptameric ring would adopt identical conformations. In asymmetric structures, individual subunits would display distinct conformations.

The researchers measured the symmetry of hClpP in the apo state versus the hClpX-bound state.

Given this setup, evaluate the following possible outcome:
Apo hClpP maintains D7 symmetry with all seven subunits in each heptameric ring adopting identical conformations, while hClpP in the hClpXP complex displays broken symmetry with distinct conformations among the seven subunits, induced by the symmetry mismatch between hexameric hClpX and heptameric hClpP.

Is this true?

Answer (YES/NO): NO